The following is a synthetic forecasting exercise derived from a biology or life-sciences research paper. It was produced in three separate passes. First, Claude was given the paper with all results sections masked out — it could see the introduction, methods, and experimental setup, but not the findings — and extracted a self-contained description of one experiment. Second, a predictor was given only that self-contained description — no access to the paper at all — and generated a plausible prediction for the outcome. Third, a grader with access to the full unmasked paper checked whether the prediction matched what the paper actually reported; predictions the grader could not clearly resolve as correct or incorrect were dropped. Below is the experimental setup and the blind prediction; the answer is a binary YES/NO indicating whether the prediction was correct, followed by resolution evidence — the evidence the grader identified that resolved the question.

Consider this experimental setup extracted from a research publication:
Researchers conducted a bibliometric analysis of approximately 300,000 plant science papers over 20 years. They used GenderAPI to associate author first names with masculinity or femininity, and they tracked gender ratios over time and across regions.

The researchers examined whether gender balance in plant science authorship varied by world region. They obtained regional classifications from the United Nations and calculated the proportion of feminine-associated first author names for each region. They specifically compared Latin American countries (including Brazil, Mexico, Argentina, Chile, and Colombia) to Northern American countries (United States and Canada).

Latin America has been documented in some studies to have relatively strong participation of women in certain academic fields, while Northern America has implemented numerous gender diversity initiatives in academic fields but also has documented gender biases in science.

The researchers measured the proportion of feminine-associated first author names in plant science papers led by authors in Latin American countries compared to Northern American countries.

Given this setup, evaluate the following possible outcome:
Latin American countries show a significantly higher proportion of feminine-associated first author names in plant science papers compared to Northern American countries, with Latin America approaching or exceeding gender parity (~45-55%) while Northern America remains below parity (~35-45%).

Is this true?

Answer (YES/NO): NO